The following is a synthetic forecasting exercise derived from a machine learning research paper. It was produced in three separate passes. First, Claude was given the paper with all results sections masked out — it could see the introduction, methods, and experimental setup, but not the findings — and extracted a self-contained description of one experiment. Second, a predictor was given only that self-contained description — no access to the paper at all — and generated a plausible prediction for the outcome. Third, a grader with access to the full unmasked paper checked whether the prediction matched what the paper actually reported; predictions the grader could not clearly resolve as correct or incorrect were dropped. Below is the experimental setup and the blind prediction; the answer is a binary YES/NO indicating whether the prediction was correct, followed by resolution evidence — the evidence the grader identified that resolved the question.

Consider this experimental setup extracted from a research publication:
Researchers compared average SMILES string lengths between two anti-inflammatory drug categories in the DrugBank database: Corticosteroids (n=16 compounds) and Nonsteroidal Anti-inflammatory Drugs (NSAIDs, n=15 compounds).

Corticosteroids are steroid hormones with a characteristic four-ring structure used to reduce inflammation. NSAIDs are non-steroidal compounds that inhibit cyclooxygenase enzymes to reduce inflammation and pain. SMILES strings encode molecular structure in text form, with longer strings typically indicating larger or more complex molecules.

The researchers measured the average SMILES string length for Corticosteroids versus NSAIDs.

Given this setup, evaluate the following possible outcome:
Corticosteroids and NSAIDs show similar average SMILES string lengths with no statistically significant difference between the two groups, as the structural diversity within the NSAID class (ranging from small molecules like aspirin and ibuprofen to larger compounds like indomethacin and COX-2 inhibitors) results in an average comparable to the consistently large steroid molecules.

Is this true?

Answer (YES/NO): NO